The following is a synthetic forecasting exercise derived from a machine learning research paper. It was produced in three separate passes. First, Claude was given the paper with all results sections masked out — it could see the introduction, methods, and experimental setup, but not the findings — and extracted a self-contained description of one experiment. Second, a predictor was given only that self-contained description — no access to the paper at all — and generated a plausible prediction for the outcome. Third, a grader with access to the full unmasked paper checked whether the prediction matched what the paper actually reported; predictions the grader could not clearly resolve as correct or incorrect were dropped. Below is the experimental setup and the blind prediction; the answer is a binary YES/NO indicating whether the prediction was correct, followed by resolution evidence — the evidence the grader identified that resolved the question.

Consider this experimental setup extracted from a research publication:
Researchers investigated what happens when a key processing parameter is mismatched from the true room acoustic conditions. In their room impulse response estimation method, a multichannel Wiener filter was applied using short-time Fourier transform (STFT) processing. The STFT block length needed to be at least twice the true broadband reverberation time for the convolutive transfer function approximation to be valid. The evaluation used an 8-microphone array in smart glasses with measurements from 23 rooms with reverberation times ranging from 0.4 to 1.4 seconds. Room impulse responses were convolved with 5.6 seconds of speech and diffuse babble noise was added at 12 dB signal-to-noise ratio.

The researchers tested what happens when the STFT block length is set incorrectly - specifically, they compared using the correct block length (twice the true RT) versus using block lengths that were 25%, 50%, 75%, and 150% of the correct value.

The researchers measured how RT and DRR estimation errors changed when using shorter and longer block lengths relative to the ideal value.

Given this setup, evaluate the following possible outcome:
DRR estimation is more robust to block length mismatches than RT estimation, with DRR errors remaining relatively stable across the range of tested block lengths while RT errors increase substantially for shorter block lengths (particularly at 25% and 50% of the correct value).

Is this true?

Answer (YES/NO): YES